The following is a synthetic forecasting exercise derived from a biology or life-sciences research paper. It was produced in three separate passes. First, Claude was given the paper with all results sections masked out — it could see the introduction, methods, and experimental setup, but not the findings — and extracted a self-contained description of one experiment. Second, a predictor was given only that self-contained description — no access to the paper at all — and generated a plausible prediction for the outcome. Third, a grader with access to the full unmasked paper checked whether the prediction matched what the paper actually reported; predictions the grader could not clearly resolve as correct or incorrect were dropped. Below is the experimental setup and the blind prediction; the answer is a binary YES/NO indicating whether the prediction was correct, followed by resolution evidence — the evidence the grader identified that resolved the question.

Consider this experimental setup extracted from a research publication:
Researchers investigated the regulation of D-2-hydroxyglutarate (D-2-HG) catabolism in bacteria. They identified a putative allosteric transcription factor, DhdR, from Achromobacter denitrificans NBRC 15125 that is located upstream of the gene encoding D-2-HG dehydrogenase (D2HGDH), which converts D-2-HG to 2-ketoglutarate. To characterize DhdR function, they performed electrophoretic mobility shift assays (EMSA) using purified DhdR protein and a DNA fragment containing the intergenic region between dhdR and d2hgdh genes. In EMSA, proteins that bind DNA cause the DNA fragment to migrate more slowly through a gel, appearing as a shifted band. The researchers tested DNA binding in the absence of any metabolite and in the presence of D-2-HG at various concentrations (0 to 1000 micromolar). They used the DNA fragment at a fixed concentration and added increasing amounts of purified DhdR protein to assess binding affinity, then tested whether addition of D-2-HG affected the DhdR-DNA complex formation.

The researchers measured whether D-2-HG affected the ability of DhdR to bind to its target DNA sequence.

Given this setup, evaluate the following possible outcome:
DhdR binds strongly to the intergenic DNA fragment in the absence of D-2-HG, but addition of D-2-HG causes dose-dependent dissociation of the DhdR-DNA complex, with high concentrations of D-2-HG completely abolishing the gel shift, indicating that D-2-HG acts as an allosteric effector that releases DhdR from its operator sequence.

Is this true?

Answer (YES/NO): NO